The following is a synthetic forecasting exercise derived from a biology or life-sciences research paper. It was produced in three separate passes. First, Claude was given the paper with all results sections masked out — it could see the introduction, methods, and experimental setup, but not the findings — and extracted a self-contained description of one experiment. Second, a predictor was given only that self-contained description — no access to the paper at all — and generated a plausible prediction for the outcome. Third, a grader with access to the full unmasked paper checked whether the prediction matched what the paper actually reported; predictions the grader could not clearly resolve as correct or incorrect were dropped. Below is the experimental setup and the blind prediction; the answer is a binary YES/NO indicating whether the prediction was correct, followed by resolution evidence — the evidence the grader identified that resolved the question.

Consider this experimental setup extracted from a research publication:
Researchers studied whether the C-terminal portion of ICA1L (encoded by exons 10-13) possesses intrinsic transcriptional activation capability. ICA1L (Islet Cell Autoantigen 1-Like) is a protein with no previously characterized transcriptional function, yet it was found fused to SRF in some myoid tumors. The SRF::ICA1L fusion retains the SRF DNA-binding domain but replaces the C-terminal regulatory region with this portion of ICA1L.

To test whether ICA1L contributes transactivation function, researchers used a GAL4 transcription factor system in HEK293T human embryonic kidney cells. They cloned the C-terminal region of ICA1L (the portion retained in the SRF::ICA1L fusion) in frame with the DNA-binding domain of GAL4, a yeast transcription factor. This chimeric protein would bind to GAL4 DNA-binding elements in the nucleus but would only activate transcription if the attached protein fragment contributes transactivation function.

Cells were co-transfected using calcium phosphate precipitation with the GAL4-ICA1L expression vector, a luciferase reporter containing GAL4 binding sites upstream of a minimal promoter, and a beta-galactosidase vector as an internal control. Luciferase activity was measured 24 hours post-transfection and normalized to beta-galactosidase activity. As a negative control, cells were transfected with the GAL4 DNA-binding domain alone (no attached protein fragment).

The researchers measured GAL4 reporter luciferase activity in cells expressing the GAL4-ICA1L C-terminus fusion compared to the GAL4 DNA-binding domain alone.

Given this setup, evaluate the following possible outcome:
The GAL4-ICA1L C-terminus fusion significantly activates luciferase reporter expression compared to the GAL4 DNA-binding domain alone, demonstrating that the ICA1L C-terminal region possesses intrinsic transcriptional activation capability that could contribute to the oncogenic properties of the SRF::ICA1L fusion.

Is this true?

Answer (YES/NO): YES